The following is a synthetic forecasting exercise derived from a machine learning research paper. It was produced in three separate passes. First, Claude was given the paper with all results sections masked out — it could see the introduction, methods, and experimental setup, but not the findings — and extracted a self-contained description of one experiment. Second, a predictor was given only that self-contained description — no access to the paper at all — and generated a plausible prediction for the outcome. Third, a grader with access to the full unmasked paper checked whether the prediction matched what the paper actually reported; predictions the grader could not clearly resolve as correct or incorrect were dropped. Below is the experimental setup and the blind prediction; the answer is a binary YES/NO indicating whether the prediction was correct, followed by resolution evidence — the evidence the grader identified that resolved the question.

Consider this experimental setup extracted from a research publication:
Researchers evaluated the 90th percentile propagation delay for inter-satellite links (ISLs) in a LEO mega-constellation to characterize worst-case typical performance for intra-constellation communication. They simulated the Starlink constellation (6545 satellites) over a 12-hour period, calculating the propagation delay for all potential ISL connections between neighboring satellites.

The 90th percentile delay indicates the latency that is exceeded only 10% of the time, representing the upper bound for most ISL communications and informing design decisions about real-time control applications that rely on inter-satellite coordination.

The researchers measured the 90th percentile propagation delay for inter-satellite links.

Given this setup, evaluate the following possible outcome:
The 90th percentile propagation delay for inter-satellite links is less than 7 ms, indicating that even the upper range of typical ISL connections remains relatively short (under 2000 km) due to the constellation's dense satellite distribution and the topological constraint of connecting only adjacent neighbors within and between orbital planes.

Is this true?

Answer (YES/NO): NO